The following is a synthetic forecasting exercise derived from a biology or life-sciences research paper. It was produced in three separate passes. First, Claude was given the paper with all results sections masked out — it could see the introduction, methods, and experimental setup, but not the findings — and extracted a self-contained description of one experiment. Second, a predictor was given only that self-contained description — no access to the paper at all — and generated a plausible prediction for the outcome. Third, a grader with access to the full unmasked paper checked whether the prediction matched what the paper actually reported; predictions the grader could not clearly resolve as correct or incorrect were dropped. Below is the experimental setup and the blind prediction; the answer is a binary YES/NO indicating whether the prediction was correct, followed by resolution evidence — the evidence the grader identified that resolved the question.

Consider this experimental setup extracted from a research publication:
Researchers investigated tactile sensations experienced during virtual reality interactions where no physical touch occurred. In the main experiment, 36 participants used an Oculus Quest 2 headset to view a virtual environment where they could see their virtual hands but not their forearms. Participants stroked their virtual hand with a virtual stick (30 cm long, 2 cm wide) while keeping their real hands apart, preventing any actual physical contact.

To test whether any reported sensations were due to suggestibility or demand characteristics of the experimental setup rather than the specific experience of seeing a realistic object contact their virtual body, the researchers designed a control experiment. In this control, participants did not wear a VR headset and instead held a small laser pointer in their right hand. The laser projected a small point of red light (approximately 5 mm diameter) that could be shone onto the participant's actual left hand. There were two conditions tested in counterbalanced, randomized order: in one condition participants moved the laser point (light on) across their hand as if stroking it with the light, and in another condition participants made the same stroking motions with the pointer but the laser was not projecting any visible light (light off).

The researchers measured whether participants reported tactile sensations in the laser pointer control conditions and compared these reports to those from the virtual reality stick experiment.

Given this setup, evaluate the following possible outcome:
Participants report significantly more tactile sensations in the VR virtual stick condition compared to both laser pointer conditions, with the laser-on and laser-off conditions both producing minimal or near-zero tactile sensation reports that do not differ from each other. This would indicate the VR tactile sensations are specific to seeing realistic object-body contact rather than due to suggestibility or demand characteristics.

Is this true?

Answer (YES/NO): NO